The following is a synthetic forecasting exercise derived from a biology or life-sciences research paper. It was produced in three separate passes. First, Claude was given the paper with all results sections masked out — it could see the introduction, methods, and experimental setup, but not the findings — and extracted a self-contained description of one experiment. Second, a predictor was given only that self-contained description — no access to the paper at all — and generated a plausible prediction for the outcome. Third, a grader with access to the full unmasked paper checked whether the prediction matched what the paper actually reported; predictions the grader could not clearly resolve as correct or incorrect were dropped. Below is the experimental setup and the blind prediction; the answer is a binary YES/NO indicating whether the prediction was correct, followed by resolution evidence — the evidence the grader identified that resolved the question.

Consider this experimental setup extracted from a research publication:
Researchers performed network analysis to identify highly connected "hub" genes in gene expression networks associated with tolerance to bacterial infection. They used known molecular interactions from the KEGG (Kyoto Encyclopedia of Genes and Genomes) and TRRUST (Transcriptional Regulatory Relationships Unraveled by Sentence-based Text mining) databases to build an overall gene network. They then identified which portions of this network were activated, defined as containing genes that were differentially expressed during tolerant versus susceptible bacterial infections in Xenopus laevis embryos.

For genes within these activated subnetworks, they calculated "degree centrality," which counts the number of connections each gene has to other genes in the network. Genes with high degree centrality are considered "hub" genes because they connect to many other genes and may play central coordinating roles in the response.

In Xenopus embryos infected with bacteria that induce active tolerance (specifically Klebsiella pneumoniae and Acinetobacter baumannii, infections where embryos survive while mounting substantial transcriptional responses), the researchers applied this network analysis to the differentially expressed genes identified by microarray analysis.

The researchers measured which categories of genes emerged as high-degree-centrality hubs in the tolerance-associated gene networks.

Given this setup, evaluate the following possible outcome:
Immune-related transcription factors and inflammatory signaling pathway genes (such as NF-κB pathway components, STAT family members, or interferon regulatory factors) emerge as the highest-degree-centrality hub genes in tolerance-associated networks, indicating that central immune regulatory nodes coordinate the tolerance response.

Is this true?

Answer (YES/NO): NO